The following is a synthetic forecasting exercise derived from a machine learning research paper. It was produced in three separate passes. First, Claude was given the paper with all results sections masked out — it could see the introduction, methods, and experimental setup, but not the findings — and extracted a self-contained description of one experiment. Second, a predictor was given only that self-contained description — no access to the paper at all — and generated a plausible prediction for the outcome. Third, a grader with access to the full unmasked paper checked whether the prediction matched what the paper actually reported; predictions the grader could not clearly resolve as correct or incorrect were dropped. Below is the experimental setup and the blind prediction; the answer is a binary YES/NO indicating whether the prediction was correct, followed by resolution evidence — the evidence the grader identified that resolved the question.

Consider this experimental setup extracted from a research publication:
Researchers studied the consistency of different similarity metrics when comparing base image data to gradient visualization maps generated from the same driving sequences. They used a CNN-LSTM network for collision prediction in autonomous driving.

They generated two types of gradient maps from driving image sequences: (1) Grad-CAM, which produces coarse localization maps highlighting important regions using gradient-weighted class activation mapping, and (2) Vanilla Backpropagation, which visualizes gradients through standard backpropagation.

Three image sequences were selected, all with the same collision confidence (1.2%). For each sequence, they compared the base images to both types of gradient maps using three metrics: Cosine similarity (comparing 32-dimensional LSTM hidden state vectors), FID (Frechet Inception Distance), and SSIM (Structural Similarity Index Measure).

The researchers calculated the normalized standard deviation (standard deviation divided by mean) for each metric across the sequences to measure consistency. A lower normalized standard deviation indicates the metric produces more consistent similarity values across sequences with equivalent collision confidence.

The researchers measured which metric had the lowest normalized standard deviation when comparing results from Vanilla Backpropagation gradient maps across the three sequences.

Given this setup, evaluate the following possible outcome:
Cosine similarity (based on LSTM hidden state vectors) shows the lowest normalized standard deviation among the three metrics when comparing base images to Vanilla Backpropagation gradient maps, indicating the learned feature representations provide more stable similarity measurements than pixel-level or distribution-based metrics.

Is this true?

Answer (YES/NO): YES